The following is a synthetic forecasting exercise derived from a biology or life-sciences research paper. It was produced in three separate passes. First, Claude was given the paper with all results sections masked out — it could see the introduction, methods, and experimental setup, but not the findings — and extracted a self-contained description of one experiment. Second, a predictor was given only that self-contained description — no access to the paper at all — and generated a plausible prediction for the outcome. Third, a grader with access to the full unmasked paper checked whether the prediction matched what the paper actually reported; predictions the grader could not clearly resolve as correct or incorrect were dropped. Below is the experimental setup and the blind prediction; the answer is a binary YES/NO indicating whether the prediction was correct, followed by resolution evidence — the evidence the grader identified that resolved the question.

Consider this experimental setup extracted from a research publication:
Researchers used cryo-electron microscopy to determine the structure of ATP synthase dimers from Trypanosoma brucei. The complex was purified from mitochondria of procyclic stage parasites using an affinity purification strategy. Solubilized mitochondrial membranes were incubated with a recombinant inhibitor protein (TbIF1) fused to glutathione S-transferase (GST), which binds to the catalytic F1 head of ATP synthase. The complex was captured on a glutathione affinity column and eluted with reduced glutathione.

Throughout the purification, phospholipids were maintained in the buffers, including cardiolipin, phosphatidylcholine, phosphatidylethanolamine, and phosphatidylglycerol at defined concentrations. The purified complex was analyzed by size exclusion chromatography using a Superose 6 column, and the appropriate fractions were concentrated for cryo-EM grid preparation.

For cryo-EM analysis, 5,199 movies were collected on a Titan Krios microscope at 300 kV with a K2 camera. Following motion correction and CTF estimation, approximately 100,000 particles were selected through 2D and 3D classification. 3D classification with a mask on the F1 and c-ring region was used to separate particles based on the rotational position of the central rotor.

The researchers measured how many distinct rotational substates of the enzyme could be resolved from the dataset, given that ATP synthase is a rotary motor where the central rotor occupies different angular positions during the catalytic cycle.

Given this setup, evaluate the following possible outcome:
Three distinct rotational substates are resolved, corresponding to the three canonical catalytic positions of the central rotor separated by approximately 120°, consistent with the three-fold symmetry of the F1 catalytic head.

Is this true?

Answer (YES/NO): NO